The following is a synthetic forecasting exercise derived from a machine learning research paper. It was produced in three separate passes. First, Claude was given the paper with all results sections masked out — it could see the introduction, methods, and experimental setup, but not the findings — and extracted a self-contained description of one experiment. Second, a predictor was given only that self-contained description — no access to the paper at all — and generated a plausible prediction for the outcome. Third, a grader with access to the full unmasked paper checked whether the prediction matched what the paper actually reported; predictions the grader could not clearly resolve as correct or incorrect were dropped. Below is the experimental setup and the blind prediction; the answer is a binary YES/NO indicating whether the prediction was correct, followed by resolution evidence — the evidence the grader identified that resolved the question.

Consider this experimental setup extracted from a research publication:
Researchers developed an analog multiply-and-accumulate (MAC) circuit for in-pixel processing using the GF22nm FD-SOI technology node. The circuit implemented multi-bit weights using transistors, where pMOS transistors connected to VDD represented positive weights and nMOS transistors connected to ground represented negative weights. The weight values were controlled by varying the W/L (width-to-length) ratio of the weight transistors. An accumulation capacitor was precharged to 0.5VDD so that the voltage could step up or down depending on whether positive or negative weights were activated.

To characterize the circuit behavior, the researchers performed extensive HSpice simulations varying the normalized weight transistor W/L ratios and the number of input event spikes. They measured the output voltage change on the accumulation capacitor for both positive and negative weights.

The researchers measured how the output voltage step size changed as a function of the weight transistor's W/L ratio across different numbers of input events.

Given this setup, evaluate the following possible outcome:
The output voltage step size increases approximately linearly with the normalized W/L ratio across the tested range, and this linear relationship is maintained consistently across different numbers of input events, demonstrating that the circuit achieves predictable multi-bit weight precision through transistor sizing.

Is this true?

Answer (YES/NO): NO